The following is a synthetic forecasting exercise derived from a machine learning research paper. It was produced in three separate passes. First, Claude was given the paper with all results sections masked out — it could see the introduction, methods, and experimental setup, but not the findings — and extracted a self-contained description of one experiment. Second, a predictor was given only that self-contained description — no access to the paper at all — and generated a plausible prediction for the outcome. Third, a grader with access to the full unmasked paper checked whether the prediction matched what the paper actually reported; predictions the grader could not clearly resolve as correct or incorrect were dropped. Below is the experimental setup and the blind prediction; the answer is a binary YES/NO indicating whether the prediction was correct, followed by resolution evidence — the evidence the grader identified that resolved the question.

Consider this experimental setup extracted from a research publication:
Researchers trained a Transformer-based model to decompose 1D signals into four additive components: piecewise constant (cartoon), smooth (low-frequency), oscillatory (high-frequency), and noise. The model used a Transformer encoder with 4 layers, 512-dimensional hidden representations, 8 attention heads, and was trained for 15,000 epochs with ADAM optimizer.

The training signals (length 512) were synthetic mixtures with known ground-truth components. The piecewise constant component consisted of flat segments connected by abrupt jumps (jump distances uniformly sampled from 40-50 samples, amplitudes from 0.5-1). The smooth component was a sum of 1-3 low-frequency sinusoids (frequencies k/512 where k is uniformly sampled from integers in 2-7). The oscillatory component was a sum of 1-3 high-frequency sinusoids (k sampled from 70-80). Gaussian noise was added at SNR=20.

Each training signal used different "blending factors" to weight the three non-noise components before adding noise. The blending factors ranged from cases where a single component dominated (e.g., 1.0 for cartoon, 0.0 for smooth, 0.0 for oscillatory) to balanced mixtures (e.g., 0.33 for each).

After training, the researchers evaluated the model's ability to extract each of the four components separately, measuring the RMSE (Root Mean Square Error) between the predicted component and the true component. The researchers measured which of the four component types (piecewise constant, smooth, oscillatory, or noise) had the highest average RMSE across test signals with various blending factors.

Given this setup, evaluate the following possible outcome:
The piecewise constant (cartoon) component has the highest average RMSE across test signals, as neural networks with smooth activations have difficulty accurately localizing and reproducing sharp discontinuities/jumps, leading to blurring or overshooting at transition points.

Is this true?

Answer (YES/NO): YES